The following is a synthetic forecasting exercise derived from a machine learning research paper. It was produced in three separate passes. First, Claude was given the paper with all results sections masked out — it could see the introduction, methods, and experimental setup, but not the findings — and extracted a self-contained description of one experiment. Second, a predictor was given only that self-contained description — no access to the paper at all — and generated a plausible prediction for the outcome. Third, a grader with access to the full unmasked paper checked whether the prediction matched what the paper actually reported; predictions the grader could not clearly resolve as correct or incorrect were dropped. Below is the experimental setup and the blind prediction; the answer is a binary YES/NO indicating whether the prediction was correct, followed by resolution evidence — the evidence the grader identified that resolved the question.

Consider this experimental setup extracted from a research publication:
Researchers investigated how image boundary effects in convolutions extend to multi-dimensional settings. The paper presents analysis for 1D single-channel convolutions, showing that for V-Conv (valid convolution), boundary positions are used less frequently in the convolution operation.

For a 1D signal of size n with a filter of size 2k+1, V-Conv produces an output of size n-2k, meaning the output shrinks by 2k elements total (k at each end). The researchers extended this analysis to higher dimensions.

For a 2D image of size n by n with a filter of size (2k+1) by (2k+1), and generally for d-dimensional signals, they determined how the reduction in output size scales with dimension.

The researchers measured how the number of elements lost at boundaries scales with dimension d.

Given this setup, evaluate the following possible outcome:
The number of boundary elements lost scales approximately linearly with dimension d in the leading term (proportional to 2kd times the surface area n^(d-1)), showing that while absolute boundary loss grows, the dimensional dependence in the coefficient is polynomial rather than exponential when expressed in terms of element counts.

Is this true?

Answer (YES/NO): NO